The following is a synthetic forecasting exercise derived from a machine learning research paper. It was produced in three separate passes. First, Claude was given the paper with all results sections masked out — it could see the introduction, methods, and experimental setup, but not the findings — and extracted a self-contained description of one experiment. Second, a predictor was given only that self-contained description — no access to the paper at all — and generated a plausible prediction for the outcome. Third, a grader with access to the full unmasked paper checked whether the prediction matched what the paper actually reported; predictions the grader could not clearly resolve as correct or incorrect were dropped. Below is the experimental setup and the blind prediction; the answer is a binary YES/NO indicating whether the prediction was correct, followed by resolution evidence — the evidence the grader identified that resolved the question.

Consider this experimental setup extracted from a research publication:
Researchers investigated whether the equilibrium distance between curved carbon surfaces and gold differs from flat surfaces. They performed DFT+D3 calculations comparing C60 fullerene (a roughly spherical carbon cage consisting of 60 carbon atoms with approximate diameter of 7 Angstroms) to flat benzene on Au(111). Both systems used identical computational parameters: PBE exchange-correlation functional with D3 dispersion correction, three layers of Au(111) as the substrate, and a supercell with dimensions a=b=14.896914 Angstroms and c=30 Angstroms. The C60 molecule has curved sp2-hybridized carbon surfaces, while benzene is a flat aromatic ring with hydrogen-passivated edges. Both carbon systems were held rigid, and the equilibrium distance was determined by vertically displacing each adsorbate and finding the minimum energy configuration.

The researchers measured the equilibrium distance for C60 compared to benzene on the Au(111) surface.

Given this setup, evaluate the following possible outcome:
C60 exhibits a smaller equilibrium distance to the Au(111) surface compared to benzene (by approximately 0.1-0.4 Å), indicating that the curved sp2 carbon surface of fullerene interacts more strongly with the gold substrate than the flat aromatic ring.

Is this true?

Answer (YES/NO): NO